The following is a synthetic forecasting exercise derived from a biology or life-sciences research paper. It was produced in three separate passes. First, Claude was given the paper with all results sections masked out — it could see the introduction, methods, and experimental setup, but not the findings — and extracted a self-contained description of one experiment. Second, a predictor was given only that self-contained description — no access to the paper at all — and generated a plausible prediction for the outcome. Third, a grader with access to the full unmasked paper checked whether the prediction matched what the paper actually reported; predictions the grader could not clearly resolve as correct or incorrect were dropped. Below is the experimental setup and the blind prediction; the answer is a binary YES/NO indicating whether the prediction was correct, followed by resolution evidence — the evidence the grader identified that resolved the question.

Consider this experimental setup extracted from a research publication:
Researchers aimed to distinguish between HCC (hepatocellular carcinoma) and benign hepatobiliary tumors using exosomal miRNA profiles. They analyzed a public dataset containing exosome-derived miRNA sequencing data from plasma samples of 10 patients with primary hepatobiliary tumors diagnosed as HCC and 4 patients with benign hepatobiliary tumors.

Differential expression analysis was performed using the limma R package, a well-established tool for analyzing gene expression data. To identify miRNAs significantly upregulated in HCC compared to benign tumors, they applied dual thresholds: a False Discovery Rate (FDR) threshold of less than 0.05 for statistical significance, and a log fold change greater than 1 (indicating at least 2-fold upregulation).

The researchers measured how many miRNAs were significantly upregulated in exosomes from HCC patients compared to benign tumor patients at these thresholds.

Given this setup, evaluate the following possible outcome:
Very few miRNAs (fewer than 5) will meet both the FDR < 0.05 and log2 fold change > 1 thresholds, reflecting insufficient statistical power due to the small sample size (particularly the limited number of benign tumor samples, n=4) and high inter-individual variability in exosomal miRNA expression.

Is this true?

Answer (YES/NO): NO